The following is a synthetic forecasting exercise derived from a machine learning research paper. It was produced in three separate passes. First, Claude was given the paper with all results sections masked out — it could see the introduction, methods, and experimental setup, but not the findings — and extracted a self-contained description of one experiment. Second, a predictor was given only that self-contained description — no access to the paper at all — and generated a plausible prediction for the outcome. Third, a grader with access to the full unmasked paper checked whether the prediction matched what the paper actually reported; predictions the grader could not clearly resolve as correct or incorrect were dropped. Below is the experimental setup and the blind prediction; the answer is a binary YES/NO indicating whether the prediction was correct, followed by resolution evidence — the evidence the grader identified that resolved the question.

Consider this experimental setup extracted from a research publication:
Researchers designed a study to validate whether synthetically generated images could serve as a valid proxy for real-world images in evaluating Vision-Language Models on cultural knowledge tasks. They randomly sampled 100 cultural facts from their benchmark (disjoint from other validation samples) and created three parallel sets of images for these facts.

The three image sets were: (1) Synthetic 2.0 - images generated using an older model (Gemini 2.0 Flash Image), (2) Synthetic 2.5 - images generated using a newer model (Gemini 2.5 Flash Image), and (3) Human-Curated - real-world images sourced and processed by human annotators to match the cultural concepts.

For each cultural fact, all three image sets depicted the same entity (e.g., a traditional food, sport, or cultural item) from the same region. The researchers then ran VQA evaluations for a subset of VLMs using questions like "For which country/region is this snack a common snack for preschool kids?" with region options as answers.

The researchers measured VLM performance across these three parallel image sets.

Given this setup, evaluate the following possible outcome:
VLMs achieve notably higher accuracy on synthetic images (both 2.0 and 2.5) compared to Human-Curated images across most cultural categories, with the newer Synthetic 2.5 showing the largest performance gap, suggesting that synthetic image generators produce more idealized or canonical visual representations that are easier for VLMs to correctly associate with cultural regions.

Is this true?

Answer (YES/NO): NO